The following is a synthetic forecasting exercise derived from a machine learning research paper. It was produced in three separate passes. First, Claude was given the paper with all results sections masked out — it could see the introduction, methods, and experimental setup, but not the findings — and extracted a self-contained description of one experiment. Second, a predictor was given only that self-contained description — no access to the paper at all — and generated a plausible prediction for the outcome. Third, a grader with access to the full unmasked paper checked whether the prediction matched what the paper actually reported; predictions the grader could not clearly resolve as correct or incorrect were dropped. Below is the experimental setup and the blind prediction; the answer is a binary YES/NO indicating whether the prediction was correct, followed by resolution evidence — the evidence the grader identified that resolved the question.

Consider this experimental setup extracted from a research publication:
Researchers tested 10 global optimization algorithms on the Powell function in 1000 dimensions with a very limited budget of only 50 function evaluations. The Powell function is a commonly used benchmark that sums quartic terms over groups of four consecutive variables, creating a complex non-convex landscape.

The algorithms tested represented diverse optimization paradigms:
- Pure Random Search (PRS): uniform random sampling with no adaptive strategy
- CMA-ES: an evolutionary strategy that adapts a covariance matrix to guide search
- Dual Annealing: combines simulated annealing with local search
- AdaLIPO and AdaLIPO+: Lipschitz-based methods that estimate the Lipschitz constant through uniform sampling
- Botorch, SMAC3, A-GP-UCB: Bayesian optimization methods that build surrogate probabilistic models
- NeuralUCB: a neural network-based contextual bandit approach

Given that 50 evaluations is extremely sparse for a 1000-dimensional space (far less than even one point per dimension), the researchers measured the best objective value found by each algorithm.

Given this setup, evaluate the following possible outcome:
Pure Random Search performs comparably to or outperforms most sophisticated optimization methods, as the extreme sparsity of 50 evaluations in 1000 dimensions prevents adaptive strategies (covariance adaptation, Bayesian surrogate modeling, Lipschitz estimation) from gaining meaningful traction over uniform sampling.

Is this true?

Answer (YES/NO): YES